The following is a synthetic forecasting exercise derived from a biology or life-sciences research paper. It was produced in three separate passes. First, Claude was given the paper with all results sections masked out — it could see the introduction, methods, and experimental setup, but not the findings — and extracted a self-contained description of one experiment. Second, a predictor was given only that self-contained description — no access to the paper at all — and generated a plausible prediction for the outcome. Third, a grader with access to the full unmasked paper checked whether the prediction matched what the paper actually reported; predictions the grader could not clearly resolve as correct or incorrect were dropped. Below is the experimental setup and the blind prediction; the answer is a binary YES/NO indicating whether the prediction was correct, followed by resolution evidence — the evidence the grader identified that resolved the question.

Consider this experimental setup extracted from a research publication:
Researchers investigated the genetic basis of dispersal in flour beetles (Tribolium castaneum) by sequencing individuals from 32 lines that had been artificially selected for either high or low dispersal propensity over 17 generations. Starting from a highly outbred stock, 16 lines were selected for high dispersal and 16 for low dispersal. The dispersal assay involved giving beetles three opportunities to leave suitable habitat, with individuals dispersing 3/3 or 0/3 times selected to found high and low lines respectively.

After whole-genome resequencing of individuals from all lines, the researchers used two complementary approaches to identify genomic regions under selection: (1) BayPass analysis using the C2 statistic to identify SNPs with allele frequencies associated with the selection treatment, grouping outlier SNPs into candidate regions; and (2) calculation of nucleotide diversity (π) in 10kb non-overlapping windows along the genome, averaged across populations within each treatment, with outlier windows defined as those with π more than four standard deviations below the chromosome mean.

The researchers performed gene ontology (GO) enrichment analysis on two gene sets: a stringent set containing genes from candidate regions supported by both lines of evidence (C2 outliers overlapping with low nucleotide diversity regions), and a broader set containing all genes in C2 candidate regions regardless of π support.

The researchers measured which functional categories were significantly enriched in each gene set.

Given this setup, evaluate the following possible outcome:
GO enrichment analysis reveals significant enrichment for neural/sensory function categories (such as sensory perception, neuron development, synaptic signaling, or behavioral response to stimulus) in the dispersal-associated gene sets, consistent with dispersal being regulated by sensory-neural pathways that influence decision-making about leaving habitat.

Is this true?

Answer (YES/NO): YES